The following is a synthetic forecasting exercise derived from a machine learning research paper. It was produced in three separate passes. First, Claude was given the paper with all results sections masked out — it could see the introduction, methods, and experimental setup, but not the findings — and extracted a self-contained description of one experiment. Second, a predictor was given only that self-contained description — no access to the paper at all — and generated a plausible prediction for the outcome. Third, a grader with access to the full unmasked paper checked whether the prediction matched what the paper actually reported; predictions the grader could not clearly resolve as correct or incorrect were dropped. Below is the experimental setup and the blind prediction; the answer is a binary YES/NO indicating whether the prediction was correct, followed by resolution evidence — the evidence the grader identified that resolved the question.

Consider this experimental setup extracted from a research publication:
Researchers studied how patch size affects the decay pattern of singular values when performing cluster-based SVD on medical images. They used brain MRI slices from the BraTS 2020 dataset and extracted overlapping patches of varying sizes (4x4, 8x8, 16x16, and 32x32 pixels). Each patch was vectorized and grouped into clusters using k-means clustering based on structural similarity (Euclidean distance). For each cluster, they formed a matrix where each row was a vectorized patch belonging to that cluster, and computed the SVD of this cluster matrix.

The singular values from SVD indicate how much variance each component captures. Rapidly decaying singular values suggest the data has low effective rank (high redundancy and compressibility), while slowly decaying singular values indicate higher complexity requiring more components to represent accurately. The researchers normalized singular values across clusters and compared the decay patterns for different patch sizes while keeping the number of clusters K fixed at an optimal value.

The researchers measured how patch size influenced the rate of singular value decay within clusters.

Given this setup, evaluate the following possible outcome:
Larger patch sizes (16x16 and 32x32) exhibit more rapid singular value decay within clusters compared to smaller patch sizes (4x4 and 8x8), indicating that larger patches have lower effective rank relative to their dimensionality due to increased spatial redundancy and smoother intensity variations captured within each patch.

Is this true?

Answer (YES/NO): NO